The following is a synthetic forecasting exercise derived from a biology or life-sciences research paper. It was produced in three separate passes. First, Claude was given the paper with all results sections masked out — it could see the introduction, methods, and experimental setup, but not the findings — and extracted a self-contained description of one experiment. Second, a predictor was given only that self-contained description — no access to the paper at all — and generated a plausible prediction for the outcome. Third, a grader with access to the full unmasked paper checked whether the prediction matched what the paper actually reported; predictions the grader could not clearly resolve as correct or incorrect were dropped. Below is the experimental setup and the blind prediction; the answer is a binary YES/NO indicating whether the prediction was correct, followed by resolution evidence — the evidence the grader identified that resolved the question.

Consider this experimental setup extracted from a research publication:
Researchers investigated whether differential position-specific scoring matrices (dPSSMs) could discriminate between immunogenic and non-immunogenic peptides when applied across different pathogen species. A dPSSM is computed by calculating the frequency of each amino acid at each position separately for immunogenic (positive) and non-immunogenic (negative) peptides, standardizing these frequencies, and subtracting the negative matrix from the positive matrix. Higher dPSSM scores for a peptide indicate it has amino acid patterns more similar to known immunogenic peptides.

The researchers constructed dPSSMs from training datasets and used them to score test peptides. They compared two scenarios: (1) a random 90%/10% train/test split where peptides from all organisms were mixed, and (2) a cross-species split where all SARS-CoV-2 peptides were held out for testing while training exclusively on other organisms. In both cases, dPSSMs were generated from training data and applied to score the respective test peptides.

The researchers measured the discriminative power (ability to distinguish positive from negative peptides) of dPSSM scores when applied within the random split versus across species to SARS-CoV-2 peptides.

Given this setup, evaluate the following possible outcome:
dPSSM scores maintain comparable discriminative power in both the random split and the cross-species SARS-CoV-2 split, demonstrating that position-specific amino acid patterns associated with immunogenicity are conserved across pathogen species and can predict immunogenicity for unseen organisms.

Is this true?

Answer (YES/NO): NO